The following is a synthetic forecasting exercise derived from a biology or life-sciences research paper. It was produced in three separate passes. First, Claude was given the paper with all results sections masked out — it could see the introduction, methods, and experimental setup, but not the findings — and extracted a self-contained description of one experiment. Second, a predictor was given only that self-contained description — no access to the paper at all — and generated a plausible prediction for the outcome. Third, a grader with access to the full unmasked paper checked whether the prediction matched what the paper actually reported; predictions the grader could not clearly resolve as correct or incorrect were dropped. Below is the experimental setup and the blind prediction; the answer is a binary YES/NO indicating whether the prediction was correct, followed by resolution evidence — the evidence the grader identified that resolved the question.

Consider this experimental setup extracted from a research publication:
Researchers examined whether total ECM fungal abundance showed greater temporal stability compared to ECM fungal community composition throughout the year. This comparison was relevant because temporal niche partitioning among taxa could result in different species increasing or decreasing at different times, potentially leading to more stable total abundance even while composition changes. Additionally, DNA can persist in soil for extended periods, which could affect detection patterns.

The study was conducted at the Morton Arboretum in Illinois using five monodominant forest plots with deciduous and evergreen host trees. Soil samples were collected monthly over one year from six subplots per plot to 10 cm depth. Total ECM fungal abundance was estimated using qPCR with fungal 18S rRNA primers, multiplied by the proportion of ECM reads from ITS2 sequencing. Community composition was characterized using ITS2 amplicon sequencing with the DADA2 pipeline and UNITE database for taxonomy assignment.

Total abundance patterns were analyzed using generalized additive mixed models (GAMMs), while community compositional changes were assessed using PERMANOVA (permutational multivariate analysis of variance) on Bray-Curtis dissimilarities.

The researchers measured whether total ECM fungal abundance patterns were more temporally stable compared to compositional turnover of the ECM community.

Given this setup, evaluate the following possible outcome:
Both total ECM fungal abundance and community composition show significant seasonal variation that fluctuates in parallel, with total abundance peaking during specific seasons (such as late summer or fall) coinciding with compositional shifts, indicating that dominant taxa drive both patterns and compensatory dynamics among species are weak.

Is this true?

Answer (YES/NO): NO